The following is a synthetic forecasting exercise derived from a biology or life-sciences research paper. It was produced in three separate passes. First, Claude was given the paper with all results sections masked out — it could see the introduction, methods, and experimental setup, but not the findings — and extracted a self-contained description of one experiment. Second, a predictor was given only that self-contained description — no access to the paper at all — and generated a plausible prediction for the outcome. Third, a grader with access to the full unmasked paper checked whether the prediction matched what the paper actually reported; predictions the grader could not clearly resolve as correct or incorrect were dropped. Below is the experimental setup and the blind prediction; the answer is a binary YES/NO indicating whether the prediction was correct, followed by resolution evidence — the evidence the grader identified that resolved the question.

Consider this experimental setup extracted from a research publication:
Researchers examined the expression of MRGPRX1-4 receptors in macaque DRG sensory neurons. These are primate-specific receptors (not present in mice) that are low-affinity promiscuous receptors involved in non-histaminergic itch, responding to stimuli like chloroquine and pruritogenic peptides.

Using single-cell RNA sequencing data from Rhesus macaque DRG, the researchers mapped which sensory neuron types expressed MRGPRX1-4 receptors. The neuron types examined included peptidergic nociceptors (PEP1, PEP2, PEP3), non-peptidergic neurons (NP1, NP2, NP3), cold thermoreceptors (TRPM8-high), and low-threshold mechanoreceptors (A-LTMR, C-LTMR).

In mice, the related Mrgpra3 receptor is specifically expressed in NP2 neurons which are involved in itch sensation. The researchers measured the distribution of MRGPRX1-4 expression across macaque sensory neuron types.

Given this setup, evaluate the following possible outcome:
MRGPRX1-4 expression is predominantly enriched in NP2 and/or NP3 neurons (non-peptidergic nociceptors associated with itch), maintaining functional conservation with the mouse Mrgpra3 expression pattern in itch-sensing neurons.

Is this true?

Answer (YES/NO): NO